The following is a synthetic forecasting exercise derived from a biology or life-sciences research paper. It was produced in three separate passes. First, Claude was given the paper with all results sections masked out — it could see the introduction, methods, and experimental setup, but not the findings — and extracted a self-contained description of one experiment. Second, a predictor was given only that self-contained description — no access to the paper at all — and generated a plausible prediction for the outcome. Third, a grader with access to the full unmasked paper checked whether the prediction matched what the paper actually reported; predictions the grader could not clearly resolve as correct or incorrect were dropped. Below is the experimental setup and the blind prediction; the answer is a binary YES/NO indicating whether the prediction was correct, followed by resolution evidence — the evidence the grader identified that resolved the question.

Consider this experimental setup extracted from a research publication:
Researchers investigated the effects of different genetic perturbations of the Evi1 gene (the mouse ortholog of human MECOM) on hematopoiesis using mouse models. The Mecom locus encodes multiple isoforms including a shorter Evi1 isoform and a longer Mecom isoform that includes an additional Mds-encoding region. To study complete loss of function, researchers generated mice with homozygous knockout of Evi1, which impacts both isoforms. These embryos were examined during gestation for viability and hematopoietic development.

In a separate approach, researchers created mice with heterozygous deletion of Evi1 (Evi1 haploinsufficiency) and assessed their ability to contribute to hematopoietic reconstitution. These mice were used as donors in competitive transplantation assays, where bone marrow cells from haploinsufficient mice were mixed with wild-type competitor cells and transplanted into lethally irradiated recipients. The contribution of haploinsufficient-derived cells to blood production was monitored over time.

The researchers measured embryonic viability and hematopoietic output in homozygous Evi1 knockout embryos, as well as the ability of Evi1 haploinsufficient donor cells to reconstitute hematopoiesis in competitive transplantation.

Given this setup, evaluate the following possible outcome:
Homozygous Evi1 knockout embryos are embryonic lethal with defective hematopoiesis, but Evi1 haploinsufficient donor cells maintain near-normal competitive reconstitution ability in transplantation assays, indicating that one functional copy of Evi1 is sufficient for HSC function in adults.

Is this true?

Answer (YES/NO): NO